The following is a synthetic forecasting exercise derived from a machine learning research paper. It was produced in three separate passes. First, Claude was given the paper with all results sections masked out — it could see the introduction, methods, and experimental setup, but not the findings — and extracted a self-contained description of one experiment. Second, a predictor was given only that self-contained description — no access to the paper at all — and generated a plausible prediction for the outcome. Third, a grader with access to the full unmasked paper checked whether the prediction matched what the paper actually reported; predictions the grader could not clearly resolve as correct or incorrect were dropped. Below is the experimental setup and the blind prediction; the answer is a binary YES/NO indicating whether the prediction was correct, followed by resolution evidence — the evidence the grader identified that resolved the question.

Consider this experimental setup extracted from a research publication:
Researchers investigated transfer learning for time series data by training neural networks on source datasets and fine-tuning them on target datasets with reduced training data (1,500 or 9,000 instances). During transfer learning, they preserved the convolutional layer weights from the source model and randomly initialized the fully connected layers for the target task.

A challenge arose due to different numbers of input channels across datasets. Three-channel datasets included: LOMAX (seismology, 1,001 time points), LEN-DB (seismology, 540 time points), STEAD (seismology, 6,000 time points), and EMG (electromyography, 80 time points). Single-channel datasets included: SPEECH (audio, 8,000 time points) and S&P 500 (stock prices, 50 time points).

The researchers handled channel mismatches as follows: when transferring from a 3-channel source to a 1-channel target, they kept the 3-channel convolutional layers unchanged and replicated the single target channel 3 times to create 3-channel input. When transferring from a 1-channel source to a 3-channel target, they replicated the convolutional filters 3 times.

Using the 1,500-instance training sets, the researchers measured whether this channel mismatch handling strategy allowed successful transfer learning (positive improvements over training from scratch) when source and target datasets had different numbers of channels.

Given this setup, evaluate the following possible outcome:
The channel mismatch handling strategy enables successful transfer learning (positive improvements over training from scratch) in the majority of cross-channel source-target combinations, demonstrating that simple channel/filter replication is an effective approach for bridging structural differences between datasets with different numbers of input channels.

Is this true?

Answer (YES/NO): YES